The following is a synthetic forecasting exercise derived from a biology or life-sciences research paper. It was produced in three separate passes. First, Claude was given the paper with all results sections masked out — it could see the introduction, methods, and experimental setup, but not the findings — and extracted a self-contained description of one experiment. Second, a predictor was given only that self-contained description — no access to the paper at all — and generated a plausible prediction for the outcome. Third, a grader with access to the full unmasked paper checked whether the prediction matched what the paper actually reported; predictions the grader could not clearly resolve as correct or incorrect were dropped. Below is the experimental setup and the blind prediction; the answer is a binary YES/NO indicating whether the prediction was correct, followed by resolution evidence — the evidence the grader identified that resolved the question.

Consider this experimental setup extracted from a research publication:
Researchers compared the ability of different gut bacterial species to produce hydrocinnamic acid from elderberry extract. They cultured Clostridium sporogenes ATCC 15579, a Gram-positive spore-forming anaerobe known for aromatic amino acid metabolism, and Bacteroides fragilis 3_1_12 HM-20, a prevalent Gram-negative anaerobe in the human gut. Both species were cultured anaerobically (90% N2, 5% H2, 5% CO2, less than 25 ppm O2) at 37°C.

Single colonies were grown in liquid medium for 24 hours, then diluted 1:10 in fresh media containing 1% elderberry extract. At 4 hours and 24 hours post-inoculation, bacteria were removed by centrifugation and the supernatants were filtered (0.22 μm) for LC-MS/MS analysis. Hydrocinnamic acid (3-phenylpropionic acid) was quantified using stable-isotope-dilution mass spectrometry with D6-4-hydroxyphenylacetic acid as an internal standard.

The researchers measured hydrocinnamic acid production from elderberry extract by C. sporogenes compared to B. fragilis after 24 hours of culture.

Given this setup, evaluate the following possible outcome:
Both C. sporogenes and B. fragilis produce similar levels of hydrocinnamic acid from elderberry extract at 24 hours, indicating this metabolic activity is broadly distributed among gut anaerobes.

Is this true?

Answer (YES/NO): NO